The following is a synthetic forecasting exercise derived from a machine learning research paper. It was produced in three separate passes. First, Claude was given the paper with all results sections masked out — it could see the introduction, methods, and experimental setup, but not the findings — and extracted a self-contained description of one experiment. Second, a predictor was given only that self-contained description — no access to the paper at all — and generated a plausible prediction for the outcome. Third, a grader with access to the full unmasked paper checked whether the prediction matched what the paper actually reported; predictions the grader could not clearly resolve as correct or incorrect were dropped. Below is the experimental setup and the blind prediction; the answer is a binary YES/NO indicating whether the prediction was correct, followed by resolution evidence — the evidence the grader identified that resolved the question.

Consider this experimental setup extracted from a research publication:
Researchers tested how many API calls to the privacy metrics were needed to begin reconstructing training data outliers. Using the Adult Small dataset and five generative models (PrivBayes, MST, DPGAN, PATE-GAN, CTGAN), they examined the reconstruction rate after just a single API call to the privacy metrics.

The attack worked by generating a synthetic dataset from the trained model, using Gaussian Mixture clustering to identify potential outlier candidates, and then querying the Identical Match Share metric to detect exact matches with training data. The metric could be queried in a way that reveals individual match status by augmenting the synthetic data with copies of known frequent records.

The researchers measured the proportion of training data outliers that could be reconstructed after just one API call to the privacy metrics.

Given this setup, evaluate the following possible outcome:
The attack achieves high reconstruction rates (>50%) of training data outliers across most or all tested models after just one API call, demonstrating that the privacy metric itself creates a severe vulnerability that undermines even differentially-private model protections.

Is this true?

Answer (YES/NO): NO